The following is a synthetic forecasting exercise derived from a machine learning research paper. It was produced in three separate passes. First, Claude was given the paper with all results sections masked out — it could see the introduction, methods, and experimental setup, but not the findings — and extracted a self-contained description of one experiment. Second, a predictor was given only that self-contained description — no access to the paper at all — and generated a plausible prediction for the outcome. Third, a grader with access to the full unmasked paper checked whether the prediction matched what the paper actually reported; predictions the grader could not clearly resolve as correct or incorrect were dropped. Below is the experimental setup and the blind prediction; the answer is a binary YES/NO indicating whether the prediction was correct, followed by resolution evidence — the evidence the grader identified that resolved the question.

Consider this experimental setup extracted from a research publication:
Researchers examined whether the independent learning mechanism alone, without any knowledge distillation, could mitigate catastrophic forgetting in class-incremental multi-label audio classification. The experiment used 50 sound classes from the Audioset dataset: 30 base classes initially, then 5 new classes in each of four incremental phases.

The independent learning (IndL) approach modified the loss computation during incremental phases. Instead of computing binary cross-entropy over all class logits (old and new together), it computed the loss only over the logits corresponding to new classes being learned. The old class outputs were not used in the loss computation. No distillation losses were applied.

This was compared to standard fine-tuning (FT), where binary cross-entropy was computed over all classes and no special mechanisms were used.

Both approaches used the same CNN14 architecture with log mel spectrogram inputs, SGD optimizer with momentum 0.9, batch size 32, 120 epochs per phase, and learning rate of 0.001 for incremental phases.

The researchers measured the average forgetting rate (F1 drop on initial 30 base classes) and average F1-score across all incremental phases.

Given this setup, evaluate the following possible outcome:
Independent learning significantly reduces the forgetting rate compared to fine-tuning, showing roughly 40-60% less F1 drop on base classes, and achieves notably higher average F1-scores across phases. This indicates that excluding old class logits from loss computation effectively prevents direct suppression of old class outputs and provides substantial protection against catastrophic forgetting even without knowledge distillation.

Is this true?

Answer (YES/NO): NO